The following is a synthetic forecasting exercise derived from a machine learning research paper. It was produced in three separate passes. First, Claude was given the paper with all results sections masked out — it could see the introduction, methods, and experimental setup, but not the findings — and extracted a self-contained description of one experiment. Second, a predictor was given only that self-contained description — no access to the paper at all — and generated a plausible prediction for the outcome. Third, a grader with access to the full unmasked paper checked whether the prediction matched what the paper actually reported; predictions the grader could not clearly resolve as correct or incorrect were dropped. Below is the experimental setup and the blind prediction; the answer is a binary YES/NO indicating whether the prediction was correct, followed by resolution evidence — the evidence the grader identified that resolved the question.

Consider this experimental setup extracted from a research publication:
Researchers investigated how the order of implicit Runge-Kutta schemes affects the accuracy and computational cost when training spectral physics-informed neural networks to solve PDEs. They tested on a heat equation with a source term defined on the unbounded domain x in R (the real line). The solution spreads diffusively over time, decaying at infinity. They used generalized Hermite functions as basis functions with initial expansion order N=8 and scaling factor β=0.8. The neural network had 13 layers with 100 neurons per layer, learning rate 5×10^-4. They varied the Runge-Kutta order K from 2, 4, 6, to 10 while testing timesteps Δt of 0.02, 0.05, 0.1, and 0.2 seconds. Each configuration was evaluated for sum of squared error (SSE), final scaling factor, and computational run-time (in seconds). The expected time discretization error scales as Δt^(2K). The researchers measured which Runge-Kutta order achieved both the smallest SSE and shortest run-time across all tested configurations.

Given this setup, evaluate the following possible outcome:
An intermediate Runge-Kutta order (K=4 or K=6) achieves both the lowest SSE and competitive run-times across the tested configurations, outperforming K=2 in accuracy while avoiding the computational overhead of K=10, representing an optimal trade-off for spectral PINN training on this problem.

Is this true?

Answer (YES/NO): YES